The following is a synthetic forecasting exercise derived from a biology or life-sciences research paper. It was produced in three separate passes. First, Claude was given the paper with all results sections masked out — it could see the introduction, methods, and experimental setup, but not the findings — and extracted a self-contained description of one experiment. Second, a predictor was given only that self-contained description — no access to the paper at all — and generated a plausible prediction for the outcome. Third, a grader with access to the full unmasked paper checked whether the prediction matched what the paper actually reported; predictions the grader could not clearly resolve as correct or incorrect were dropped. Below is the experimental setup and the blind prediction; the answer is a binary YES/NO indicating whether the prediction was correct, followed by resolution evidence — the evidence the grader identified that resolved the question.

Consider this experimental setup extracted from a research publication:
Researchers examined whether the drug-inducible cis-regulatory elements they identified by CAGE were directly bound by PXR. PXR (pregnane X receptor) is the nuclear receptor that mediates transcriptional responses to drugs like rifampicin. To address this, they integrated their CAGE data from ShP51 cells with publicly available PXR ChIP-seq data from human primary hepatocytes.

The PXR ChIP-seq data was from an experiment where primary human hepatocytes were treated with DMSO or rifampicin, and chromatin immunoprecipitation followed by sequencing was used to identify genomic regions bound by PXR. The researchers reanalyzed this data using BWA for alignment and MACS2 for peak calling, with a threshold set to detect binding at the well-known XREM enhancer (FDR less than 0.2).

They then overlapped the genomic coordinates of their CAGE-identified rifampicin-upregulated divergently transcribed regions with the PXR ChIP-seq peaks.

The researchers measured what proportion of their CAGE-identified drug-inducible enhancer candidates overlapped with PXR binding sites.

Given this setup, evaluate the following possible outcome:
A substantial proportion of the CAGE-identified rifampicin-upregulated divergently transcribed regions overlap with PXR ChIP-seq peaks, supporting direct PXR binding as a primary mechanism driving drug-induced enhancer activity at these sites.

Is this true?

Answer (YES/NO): NO